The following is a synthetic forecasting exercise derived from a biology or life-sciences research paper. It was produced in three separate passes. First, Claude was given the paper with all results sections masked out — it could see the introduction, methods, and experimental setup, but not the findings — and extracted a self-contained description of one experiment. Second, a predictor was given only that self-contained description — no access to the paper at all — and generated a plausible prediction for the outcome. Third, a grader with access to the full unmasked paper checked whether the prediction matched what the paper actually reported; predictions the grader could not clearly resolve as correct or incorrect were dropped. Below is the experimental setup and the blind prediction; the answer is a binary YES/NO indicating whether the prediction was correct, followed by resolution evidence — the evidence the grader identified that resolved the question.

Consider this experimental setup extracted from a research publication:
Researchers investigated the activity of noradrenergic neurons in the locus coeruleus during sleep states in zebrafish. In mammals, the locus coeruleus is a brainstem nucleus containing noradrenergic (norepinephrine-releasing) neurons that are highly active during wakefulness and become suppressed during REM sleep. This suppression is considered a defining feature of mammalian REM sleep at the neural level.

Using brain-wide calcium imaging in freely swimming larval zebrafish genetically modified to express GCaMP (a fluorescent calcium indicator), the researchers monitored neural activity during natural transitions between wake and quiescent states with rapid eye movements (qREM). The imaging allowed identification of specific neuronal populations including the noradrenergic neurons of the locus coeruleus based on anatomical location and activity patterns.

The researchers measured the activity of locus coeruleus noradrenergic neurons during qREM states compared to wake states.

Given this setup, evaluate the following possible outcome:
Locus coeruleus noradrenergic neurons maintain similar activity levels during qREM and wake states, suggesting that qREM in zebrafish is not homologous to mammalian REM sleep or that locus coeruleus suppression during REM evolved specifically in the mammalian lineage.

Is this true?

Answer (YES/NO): NO